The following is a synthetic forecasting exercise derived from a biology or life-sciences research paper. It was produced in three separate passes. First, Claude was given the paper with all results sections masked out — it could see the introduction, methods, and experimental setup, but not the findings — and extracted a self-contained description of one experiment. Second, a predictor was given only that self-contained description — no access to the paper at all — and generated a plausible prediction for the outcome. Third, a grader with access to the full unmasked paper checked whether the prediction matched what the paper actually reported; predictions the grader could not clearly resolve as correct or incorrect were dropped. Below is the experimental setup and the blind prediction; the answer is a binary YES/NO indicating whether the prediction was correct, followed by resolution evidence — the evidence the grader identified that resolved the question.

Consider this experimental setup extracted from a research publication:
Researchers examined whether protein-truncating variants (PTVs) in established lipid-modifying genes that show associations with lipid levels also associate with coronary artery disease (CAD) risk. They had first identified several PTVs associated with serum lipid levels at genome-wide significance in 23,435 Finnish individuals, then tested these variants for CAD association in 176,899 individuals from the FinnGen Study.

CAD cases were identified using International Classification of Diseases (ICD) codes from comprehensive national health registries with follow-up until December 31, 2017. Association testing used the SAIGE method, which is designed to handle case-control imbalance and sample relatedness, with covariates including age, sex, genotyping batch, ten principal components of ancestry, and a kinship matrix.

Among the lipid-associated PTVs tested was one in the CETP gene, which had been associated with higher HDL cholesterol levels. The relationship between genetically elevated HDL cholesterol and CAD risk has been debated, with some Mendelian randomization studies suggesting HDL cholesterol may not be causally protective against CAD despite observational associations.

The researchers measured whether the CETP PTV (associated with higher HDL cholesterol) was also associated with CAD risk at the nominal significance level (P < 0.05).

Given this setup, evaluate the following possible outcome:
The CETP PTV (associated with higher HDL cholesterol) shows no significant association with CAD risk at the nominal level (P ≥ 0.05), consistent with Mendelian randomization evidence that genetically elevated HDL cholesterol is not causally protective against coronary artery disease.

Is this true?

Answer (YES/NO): YES